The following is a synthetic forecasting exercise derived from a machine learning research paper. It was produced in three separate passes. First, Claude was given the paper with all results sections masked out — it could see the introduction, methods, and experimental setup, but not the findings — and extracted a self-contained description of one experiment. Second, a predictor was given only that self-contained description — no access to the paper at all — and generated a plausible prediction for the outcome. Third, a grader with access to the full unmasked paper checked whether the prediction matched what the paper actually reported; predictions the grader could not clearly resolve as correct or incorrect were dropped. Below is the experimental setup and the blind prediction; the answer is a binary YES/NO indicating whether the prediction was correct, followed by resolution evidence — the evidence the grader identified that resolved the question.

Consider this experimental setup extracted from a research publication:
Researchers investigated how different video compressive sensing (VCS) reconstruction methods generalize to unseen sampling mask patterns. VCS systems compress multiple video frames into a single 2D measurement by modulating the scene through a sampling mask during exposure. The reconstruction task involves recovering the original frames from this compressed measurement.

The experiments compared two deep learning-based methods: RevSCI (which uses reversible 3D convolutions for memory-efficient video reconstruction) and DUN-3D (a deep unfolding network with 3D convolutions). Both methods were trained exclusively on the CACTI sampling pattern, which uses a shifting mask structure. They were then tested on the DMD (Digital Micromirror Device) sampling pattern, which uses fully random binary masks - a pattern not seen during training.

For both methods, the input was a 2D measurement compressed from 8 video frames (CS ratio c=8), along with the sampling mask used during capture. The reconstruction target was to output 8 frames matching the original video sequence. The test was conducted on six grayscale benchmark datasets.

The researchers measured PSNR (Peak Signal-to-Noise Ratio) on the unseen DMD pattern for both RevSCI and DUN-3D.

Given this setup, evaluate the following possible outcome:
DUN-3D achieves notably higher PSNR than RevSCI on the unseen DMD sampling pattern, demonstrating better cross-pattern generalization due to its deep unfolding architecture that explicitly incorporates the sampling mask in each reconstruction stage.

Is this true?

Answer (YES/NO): YES